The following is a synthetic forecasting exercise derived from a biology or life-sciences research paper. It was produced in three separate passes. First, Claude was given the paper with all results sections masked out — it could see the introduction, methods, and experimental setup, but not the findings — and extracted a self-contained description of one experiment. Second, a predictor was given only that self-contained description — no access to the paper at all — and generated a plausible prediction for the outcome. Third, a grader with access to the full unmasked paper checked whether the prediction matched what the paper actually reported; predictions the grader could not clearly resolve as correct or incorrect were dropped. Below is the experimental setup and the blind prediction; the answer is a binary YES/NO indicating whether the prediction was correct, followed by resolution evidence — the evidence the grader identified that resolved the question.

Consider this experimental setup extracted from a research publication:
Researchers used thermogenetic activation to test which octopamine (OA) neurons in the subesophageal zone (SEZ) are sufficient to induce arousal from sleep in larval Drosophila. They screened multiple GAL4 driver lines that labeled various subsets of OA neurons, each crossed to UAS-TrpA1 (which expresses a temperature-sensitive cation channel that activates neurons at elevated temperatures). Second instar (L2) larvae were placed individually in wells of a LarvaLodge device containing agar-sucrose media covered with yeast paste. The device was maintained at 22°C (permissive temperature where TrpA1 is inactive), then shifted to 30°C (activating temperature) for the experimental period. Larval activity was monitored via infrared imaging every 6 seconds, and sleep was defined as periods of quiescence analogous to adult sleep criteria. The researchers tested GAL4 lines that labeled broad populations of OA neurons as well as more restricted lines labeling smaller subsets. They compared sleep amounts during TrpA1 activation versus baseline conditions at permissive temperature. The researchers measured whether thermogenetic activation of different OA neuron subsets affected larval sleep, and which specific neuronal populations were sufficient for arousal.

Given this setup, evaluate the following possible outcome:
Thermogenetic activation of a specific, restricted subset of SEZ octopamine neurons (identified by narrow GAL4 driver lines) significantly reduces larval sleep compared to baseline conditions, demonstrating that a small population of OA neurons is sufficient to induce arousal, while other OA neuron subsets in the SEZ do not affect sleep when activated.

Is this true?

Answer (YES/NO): YES